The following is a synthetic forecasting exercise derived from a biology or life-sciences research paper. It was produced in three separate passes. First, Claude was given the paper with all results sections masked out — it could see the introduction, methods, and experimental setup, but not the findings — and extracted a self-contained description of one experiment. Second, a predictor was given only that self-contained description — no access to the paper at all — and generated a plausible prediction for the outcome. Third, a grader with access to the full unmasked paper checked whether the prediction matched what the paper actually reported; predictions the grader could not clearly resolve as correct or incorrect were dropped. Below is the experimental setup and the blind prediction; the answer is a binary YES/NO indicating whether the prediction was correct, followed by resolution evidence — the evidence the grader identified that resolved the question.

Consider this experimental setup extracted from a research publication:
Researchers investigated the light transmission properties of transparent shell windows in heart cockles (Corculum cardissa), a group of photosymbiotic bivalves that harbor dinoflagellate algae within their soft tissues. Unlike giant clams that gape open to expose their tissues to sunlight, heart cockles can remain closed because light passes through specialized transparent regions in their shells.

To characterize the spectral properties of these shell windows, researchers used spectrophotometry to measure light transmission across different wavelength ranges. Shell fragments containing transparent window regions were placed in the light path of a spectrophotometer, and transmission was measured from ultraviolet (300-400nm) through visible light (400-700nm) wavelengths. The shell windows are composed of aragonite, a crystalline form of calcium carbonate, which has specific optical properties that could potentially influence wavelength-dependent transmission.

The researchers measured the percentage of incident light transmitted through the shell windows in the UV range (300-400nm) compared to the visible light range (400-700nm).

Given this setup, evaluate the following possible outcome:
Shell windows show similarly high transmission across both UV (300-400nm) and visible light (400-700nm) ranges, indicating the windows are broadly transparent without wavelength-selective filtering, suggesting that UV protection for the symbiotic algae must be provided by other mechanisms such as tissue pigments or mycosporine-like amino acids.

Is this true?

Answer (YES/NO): NO